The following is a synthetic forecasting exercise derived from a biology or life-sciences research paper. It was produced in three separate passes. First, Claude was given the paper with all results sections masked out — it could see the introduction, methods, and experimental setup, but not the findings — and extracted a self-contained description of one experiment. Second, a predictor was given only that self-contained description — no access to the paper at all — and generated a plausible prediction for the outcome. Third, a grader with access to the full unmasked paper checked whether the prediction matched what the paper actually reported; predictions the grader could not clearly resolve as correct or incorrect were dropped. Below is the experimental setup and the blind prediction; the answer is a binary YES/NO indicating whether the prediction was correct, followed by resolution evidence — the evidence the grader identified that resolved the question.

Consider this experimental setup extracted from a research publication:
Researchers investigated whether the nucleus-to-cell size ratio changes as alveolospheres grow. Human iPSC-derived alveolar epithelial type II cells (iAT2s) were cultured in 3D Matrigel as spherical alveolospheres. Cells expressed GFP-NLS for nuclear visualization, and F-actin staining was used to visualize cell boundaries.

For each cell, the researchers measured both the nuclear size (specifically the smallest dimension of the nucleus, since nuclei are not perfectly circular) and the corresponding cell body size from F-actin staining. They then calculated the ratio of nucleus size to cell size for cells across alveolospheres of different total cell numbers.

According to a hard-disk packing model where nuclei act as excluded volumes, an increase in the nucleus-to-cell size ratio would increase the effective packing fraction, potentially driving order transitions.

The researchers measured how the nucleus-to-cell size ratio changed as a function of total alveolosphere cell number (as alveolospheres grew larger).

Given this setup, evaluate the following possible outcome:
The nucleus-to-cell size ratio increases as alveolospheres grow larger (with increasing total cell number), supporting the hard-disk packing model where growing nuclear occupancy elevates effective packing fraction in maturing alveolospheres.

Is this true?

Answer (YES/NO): YES